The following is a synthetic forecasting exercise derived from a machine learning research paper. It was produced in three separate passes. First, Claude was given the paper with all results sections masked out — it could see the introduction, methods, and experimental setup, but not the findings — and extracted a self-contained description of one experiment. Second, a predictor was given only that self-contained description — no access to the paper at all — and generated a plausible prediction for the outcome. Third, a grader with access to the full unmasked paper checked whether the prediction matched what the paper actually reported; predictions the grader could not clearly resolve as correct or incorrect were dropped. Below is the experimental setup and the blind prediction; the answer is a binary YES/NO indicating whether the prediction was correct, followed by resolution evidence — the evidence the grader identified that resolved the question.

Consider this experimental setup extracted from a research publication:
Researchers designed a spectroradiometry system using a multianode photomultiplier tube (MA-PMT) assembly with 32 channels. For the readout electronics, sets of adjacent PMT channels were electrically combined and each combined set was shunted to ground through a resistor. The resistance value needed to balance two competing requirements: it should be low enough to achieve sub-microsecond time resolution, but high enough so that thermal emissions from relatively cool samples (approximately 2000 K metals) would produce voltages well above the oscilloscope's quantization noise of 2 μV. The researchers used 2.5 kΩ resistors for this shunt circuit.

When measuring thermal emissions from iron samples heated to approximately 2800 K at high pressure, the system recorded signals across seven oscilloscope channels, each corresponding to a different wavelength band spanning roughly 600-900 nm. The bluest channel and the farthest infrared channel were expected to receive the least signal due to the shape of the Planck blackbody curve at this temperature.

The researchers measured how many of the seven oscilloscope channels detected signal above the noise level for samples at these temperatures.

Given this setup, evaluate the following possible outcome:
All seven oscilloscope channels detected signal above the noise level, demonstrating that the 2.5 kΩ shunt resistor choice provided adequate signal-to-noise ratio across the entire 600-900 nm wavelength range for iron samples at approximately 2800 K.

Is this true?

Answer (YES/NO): NO